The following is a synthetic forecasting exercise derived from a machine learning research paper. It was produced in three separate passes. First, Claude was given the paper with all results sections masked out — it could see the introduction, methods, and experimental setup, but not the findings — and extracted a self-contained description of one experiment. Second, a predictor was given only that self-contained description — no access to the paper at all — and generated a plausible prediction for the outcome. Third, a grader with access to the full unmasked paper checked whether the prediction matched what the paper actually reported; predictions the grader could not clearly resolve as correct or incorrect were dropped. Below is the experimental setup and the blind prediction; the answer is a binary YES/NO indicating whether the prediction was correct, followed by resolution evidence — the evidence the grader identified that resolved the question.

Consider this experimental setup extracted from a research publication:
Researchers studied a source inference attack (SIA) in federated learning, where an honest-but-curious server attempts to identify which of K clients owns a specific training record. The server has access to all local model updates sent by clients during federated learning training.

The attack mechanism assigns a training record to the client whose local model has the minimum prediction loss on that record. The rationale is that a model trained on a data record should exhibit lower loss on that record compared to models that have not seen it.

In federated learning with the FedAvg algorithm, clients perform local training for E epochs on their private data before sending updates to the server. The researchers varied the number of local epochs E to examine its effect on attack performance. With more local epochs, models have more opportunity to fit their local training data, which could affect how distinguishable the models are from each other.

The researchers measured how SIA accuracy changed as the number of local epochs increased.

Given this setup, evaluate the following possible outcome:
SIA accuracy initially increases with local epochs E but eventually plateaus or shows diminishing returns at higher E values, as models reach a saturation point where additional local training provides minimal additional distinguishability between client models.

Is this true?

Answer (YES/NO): NO